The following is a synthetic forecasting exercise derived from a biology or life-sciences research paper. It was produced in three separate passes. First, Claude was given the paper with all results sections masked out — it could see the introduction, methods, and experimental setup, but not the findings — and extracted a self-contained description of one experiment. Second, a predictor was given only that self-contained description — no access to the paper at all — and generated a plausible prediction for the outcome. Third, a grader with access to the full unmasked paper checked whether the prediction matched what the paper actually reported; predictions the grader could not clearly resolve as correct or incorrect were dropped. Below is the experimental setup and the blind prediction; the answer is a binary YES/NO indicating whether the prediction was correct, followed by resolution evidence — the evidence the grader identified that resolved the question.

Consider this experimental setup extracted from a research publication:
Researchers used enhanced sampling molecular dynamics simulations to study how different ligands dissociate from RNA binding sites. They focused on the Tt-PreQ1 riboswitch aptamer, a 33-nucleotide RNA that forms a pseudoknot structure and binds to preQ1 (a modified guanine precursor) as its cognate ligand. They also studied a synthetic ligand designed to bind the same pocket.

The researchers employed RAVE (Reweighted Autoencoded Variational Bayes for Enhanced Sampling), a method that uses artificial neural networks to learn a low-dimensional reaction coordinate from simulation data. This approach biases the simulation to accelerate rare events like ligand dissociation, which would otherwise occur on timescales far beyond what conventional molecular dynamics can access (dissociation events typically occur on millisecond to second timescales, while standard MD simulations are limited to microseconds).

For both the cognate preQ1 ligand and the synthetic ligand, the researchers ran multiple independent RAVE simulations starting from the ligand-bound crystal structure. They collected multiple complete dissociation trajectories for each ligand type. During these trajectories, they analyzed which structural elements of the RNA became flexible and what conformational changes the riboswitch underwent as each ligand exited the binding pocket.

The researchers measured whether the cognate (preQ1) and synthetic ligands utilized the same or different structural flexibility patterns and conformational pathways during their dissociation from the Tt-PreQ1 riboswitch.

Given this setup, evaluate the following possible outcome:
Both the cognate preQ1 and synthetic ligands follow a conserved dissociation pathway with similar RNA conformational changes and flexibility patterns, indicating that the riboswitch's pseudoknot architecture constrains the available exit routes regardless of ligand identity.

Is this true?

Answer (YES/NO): NO